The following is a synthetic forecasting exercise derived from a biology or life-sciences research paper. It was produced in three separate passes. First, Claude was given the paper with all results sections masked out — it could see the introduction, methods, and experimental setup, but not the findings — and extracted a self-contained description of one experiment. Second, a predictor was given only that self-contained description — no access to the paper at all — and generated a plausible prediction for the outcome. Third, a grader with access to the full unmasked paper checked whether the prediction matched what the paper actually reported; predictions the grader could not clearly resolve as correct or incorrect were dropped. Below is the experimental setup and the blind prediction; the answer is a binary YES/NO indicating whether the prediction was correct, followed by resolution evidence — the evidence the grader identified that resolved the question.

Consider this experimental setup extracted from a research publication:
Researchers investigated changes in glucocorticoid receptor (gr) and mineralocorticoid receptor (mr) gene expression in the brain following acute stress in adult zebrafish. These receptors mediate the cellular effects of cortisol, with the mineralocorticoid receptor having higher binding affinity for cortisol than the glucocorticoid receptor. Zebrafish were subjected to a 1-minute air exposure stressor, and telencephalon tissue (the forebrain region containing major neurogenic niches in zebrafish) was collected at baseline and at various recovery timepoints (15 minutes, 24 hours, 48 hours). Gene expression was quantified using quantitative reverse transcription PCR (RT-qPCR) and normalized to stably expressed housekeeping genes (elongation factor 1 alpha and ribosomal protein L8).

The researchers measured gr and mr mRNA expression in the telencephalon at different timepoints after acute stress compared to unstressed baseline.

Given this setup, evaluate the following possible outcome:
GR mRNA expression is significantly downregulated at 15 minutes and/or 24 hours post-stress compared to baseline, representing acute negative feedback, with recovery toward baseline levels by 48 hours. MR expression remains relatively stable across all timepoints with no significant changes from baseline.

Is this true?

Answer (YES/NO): NO